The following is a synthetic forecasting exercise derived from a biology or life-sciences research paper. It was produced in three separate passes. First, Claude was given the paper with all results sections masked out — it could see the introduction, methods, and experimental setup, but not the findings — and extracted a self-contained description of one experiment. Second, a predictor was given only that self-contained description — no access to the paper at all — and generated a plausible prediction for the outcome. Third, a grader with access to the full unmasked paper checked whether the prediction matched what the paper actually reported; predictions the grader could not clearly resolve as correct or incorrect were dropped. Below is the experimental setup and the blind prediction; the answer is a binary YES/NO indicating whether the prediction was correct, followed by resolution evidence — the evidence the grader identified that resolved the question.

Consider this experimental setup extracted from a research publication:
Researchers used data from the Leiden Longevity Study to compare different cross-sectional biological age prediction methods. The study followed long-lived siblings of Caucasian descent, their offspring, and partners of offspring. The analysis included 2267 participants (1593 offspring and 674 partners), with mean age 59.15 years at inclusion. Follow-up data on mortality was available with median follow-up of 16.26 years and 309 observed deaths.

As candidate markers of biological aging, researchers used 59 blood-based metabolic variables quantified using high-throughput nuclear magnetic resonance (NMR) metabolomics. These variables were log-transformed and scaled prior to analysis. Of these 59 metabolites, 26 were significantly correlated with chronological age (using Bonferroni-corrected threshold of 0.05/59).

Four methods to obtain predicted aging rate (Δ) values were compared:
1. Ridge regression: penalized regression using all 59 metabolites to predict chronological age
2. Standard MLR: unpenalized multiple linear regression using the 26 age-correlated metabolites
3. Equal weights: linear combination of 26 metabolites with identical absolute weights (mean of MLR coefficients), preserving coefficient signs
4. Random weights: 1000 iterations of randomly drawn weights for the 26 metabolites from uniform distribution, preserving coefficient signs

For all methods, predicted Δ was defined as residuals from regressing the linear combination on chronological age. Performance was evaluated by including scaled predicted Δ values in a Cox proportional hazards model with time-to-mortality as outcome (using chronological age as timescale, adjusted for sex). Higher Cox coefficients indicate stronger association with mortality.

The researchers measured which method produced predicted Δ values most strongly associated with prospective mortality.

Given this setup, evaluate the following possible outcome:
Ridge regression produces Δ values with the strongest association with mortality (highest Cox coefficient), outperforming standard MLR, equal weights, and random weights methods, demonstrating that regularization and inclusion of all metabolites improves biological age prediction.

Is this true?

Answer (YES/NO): NO